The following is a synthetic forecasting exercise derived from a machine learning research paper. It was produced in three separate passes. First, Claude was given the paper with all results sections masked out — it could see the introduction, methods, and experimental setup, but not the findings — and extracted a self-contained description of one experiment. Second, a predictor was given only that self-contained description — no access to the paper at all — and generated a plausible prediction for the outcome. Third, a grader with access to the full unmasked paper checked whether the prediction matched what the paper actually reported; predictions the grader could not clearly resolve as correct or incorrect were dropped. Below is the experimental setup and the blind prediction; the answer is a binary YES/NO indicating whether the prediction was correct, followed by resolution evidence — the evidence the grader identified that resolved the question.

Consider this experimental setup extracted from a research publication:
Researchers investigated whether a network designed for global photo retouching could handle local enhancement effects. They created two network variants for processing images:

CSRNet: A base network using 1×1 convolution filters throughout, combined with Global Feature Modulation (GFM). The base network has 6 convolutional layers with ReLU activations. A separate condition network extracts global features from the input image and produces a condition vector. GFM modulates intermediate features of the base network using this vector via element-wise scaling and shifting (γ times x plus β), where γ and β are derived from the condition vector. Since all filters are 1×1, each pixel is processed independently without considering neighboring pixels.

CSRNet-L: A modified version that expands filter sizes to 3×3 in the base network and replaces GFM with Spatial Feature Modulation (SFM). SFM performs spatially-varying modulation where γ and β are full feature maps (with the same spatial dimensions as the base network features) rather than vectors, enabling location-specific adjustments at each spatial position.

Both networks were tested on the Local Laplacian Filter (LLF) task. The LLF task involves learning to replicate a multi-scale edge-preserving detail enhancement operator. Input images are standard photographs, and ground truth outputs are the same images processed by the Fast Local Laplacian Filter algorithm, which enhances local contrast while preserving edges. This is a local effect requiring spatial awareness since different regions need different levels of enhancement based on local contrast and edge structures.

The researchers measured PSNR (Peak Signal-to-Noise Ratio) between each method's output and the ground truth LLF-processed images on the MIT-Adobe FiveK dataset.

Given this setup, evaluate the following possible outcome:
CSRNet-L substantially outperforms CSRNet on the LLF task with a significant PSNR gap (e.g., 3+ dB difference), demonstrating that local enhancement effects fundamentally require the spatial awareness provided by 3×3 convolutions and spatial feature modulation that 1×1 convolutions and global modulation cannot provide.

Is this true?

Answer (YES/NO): YES